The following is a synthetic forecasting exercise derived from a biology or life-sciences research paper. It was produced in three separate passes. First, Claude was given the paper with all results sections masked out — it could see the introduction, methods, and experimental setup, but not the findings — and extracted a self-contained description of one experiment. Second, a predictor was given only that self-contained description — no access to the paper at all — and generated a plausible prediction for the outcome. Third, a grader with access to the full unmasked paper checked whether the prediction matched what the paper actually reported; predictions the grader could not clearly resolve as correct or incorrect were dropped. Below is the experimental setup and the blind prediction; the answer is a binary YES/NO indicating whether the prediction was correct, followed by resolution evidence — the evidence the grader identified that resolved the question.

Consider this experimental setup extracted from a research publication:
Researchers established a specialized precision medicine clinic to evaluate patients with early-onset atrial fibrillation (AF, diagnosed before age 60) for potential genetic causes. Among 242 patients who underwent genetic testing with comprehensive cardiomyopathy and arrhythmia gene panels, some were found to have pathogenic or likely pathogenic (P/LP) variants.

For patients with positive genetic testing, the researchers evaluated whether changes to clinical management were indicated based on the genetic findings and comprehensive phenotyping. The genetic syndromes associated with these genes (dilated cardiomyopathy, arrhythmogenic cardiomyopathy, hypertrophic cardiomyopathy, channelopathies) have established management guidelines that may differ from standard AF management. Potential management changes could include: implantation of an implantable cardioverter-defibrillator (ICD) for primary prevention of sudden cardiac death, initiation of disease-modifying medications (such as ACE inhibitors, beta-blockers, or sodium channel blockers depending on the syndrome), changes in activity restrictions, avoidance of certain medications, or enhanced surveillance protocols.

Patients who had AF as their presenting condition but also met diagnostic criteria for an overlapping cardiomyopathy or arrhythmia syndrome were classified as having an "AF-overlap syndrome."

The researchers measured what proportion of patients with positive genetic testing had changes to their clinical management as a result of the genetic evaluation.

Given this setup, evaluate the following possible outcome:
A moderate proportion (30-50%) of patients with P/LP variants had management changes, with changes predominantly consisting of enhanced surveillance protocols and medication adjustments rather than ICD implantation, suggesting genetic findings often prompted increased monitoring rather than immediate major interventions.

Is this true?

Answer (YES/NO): NO